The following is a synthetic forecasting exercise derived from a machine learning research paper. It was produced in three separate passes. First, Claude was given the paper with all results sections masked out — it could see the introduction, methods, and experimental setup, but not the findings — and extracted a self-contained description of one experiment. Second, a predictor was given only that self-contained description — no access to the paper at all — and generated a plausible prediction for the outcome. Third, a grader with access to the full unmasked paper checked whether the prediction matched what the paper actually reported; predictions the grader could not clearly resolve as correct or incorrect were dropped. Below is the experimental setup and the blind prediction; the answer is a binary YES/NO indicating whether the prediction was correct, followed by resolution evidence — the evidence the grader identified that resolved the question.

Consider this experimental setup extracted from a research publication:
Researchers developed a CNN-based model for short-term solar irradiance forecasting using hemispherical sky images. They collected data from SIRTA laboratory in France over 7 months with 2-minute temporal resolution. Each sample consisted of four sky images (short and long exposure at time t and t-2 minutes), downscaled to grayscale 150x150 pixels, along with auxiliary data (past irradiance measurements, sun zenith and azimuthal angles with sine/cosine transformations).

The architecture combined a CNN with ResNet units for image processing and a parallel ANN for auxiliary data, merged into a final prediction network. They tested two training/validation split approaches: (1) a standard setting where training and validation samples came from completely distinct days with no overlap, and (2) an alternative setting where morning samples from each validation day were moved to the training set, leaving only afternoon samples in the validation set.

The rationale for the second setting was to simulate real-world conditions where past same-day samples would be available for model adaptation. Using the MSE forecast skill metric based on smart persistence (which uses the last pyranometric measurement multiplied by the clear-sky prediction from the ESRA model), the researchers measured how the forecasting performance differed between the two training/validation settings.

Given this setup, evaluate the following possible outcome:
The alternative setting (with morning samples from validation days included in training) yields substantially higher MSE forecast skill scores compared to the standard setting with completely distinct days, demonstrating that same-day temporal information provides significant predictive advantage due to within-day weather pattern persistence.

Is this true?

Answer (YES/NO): YES